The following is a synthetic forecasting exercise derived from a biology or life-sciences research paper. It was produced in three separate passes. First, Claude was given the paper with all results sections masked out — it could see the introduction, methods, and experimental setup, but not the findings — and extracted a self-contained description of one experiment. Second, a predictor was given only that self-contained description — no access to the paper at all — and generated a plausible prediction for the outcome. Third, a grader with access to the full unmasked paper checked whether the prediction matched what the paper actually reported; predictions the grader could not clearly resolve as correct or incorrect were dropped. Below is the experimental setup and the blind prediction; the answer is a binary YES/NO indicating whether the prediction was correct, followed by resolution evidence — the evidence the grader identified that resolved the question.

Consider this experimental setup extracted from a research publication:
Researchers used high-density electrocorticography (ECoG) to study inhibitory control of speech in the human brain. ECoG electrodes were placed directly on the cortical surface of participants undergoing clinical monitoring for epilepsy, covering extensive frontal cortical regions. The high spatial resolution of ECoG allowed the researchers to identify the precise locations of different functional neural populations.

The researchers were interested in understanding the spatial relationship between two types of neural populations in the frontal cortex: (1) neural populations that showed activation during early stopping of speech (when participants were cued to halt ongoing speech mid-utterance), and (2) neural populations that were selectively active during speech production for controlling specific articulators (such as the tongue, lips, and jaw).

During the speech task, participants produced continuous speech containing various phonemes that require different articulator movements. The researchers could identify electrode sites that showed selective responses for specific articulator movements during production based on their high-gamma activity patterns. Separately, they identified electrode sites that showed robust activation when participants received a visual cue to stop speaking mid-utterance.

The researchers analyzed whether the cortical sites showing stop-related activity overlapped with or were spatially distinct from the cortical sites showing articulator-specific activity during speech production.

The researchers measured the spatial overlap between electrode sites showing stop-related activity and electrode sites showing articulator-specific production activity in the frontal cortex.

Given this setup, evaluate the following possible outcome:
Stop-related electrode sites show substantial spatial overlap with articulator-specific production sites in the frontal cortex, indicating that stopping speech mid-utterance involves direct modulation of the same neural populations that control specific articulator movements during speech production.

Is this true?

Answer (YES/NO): NO